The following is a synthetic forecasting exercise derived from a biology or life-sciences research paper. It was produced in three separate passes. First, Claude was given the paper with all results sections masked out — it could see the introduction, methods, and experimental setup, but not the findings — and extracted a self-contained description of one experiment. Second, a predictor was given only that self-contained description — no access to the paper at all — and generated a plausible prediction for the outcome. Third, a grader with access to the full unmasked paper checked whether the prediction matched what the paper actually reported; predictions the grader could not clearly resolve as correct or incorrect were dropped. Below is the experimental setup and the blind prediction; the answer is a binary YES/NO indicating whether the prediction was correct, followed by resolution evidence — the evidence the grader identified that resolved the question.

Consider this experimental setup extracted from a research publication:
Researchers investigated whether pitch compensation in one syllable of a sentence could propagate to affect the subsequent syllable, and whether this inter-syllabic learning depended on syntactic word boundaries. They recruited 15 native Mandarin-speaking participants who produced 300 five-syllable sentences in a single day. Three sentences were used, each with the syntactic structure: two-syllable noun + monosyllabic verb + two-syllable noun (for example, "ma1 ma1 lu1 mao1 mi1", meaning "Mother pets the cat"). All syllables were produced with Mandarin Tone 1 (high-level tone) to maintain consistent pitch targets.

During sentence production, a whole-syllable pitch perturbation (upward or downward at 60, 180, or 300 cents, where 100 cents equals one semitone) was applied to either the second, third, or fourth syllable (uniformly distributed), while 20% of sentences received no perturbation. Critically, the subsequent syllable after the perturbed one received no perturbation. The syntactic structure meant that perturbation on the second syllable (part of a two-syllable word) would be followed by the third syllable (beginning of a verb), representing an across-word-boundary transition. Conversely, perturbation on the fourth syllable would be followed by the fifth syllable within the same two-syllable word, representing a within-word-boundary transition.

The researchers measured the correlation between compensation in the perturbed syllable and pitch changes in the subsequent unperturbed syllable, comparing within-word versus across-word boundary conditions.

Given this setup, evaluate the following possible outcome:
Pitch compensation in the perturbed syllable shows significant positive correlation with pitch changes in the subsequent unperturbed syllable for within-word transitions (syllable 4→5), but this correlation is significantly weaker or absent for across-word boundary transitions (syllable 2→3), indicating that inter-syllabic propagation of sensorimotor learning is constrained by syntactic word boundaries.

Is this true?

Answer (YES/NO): NO